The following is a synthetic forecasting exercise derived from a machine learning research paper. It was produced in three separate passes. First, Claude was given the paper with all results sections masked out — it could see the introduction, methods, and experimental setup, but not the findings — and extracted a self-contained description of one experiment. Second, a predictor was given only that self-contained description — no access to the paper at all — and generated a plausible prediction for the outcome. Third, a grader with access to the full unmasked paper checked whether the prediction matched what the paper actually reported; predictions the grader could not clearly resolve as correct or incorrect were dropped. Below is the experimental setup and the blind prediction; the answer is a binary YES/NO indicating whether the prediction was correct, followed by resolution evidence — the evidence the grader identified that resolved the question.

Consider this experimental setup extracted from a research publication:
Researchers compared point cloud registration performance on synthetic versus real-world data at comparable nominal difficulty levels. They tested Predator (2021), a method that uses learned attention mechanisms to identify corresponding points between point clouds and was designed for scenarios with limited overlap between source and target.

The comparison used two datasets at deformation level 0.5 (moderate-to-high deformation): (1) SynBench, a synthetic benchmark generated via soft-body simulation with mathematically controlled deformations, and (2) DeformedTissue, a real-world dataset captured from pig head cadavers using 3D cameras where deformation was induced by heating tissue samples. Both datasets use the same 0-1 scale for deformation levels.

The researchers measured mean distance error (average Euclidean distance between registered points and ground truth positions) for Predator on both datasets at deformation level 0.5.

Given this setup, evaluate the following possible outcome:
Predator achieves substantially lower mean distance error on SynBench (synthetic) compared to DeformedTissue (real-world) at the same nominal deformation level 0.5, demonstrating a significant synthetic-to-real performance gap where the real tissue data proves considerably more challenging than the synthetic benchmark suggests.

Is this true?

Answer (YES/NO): YES